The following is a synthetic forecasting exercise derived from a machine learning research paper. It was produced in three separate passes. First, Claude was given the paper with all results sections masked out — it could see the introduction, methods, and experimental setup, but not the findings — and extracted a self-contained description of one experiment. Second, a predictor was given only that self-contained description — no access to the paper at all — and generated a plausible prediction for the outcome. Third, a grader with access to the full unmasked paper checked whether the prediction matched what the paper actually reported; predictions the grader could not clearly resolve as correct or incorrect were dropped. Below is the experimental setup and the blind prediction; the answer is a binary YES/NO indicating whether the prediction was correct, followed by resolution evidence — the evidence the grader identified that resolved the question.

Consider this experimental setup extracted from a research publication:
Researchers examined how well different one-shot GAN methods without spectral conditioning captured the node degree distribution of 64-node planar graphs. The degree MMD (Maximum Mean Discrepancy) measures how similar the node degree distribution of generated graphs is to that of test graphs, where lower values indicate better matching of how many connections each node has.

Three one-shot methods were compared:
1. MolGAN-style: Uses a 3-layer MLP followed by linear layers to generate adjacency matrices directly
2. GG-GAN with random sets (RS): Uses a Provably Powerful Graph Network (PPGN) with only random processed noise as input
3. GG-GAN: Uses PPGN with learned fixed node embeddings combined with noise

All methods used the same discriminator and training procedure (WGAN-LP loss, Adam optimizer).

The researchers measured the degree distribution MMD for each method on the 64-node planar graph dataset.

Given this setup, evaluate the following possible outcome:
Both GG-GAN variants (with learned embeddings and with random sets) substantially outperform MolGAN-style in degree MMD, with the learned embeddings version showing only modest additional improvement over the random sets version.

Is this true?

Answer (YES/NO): NO